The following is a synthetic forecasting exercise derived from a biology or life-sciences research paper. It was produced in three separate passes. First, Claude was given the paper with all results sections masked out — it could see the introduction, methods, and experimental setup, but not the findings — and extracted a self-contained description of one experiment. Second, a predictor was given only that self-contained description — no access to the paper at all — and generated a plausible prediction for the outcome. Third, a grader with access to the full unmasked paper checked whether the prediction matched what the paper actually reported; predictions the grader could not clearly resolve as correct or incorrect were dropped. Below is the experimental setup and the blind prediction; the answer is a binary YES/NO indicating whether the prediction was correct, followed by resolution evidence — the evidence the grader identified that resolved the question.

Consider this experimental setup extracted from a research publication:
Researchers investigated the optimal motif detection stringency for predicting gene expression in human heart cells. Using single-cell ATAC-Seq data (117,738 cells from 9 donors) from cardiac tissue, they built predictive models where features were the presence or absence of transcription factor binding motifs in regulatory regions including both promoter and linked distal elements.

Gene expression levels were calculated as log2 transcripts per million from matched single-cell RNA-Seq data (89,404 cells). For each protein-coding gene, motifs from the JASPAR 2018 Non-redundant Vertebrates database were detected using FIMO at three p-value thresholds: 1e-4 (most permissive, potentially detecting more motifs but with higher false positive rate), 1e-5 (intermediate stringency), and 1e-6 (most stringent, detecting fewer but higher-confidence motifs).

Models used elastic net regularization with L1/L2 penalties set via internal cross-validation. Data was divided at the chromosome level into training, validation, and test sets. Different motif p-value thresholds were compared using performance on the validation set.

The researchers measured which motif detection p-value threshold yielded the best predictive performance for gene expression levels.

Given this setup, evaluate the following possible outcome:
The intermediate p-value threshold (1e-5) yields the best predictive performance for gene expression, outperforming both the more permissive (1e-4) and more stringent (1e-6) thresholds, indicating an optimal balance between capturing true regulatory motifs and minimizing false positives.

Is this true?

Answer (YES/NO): NO